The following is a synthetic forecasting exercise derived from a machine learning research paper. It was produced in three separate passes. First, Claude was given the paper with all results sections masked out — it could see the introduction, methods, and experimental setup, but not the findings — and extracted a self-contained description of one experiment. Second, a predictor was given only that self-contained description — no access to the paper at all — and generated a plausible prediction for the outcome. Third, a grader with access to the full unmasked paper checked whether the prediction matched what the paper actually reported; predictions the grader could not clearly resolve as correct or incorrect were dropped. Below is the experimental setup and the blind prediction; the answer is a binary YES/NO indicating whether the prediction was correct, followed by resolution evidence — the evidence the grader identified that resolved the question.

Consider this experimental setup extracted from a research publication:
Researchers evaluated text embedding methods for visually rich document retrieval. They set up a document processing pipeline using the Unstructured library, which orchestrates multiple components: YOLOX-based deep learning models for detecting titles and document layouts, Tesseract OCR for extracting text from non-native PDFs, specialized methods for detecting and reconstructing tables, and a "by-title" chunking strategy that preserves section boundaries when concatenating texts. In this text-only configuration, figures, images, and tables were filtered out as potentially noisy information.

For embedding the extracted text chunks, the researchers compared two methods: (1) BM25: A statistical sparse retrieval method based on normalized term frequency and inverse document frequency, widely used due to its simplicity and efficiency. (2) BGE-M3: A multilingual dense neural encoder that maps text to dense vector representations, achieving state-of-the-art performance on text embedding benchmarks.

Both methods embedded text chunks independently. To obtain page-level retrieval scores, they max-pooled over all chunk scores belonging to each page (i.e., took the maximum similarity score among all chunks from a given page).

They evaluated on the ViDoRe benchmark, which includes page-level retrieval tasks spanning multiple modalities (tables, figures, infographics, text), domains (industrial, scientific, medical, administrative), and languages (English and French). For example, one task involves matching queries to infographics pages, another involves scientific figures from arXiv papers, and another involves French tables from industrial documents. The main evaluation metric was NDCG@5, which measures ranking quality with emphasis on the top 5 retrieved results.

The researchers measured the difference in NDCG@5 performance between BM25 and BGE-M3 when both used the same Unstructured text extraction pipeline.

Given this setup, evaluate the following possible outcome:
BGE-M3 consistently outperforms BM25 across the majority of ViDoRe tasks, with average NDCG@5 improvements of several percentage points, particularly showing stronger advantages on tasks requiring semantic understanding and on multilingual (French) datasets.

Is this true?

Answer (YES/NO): NO